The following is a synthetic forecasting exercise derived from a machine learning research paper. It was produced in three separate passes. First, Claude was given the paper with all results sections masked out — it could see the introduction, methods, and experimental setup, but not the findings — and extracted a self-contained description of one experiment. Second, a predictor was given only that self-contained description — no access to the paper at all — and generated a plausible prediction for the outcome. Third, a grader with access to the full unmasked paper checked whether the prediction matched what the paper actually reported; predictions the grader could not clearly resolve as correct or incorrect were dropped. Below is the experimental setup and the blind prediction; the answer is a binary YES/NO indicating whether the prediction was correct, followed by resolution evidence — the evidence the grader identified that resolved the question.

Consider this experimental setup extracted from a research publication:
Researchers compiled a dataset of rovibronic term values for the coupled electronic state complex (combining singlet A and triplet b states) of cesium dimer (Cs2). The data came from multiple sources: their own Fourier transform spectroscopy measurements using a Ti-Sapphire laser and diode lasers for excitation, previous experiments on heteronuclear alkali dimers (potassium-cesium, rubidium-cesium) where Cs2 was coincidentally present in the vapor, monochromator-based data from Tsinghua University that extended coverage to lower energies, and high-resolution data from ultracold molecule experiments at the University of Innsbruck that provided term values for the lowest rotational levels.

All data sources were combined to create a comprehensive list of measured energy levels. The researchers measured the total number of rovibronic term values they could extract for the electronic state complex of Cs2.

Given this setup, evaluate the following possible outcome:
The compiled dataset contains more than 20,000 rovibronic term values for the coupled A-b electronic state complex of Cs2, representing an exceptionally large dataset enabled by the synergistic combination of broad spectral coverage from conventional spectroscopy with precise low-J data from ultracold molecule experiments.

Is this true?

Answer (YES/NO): NO